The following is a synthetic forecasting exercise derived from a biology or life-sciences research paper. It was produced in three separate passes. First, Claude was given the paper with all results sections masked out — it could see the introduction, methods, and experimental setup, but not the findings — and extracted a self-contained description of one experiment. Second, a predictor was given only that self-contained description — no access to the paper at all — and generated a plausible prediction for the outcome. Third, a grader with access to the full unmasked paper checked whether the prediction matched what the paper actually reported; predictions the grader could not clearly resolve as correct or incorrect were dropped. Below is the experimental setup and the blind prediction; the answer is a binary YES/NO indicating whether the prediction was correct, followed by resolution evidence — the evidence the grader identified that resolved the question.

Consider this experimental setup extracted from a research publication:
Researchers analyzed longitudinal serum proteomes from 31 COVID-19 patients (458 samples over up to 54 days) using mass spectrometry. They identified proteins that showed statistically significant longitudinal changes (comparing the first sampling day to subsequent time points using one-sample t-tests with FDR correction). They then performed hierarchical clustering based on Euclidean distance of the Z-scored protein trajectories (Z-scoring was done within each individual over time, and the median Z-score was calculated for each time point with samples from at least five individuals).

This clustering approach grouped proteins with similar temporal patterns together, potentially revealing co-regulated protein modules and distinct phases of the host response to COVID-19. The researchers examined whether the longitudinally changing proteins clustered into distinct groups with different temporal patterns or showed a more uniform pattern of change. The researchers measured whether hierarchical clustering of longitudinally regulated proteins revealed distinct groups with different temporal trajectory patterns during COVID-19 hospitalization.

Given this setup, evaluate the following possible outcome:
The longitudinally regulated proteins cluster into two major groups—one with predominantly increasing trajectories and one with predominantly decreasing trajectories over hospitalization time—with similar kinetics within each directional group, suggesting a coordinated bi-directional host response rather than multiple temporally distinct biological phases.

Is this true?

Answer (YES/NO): NO